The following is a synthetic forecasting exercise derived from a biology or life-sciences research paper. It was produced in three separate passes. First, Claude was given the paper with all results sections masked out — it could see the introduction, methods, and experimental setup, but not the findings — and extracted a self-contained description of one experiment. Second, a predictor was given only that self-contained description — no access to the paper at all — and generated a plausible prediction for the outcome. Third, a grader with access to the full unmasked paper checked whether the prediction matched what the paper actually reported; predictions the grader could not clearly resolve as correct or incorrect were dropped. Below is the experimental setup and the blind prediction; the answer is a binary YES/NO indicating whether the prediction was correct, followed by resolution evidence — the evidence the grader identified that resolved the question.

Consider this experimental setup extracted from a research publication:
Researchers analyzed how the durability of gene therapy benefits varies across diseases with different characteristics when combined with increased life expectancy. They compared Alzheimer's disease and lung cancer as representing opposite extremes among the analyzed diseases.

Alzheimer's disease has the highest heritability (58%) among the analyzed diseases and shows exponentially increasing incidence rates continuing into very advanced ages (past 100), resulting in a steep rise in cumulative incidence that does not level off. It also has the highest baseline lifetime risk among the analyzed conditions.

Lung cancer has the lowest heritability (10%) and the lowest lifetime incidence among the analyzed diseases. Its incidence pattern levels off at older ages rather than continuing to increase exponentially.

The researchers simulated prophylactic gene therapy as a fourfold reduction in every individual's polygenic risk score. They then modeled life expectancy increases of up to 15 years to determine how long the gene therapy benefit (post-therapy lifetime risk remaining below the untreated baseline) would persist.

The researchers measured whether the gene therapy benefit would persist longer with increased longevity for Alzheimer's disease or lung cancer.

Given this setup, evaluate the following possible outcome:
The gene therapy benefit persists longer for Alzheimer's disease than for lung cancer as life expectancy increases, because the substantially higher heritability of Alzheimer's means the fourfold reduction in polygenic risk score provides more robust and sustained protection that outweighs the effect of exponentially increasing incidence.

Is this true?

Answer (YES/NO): NO